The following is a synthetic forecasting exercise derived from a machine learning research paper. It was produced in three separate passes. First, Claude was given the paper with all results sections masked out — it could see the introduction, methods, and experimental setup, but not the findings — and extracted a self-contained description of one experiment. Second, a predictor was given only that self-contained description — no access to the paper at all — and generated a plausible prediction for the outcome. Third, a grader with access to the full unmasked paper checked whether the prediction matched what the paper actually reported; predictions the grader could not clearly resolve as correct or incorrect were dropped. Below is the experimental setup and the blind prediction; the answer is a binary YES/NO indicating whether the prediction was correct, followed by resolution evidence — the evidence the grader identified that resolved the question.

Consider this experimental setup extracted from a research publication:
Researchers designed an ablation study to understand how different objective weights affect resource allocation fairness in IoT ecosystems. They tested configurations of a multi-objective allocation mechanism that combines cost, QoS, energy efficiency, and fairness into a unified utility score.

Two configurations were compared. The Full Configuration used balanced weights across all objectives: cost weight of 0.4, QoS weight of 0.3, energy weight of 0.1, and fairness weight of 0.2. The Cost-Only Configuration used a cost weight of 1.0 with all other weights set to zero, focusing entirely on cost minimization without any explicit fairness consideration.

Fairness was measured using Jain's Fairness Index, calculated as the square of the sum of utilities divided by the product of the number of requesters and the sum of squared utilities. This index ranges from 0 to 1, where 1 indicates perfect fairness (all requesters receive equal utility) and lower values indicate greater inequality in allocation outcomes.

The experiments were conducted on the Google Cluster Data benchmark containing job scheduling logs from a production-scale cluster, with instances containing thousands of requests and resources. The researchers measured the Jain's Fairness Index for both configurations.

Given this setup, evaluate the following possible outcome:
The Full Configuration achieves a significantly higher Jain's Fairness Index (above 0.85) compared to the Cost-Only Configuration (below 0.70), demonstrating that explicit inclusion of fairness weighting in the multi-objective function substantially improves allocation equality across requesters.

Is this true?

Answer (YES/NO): NO